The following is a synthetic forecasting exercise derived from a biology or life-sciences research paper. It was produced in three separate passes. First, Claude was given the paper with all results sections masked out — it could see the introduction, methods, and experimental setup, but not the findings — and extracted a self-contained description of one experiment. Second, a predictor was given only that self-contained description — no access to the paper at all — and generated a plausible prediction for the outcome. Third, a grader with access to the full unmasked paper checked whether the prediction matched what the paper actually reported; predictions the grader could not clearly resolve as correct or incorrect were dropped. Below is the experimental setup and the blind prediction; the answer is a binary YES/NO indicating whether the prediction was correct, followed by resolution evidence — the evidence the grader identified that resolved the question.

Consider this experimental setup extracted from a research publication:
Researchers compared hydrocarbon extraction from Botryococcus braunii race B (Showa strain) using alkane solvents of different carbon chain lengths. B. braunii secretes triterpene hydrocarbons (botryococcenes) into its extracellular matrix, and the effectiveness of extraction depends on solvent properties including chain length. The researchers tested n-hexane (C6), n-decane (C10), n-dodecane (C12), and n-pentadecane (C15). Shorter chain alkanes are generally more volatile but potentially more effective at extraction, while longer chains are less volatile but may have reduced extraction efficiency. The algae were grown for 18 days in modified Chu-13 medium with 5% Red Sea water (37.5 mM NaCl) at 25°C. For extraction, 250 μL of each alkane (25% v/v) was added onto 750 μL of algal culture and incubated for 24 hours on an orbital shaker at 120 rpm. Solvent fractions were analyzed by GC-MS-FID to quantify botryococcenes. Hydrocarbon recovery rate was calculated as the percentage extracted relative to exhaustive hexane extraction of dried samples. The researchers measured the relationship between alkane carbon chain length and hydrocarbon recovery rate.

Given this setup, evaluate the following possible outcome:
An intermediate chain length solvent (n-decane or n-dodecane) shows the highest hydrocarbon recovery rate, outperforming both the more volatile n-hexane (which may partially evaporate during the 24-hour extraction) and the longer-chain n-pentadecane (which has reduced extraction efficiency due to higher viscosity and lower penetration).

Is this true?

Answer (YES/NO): NO